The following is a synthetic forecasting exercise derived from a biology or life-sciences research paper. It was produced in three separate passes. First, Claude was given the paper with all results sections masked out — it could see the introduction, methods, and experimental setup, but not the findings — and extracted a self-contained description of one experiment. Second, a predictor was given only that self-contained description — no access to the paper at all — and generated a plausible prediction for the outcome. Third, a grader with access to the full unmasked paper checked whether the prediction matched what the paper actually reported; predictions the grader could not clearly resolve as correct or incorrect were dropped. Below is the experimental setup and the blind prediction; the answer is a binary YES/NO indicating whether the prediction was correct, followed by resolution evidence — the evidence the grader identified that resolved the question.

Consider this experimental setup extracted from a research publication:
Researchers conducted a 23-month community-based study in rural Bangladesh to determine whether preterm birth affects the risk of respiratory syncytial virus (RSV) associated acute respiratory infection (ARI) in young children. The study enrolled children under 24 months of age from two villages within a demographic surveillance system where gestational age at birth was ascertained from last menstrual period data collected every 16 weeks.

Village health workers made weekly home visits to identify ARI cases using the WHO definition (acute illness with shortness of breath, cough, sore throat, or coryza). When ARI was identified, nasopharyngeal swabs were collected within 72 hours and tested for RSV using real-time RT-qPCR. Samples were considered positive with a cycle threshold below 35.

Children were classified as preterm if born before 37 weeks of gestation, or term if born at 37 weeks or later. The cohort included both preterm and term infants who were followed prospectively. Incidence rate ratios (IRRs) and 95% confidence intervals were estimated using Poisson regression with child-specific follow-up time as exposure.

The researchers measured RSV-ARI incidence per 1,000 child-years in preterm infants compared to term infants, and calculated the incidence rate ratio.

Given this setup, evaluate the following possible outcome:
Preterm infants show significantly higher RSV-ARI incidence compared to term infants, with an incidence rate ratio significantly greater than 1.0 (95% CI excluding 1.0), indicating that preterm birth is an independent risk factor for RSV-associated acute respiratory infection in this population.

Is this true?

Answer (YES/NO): YES